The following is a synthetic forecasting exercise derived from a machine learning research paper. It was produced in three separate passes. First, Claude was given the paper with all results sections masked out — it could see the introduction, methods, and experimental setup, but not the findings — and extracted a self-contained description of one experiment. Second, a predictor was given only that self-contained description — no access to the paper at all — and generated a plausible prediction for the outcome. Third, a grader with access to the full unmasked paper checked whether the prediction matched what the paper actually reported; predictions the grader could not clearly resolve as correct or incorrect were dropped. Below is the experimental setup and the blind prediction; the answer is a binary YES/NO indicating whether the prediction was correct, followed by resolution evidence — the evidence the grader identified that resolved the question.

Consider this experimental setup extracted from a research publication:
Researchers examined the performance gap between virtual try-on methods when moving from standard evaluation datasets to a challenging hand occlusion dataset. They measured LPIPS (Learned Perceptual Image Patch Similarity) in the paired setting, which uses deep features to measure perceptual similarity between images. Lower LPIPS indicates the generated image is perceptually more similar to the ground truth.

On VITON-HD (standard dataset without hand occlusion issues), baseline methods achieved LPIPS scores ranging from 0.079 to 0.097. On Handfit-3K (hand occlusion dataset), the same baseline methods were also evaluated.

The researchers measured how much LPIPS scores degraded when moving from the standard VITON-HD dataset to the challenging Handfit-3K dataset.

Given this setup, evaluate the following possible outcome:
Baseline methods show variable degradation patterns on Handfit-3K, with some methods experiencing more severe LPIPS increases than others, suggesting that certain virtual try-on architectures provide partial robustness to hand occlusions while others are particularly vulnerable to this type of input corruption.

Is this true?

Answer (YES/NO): YES